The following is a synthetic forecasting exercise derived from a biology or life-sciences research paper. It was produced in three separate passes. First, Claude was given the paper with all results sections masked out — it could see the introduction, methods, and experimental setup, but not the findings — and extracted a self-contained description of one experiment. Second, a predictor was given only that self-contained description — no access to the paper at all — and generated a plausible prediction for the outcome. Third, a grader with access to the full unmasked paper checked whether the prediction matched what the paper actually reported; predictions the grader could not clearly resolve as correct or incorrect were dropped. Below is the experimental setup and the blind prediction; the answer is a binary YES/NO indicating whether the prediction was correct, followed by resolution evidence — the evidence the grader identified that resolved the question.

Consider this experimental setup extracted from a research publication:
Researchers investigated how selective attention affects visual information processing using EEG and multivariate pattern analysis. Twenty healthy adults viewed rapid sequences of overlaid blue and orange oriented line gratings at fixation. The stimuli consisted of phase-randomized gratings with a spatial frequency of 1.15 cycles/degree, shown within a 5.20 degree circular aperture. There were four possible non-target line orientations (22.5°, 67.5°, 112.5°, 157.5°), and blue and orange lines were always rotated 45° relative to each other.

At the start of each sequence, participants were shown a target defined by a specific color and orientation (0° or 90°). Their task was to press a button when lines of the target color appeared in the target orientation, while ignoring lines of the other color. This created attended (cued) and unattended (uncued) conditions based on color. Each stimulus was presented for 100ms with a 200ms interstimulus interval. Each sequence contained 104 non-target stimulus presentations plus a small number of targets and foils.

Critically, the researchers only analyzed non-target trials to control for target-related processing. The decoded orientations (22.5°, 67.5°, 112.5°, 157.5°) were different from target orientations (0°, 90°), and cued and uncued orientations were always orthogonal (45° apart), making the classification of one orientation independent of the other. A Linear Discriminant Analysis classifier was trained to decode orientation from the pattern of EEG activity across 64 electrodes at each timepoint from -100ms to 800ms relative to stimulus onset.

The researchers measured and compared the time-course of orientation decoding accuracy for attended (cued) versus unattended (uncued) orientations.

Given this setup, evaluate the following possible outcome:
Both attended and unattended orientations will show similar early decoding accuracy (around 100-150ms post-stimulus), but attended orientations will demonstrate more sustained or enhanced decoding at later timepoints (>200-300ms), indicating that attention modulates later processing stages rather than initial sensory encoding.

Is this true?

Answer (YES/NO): YES